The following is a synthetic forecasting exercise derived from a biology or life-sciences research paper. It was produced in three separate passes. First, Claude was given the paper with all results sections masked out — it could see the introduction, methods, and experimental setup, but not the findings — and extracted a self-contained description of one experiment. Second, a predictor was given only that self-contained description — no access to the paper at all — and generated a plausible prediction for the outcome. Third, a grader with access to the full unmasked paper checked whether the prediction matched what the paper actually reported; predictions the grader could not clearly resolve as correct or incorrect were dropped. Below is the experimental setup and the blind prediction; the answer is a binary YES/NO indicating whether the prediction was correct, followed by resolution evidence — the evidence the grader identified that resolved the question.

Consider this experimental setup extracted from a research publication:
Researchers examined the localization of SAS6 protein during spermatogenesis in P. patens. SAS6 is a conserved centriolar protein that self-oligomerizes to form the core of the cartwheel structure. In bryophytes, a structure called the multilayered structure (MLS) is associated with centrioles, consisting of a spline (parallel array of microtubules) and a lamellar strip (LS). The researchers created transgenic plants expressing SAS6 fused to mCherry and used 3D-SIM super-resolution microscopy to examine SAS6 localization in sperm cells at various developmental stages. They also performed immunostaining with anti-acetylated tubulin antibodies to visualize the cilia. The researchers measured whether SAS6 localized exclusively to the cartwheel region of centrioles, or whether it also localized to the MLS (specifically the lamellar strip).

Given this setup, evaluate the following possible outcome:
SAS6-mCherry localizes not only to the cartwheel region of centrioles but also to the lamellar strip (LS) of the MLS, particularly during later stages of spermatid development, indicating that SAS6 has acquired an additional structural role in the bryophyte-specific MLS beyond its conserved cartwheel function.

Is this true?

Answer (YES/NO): YES